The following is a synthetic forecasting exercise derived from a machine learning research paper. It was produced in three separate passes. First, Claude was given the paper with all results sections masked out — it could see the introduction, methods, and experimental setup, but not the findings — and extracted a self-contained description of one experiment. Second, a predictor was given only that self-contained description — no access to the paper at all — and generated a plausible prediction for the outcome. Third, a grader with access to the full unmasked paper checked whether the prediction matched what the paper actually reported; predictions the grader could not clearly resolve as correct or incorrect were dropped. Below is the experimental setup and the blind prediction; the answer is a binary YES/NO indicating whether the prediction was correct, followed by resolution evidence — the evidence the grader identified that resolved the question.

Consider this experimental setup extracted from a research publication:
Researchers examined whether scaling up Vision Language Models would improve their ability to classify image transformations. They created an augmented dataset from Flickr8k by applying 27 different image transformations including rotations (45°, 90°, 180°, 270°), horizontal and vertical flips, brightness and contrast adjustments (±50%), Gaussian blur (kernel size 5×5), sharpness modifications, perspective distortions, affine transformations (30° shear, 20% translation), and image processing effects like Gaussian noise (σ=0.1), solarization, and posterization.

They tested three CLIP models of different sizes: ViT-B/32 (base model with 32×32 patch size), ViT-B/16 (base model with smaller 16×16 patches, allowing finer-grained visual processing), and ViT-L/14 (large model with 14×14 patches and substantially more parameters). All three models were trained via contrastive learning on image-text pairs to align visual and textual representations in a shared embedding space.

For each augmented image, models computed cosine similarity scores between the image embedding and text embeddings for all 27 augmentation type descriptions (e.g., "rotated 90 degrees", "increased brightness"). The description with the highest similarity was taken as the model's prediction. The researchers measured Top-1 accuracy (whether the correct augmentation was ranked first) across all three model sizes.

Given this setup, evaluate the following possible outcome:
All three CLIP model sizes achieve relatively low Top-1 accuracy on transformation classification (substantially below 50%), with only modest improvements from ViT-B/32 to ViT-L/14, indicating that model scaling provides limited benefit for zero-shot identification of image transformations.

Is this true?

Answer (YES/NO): NO